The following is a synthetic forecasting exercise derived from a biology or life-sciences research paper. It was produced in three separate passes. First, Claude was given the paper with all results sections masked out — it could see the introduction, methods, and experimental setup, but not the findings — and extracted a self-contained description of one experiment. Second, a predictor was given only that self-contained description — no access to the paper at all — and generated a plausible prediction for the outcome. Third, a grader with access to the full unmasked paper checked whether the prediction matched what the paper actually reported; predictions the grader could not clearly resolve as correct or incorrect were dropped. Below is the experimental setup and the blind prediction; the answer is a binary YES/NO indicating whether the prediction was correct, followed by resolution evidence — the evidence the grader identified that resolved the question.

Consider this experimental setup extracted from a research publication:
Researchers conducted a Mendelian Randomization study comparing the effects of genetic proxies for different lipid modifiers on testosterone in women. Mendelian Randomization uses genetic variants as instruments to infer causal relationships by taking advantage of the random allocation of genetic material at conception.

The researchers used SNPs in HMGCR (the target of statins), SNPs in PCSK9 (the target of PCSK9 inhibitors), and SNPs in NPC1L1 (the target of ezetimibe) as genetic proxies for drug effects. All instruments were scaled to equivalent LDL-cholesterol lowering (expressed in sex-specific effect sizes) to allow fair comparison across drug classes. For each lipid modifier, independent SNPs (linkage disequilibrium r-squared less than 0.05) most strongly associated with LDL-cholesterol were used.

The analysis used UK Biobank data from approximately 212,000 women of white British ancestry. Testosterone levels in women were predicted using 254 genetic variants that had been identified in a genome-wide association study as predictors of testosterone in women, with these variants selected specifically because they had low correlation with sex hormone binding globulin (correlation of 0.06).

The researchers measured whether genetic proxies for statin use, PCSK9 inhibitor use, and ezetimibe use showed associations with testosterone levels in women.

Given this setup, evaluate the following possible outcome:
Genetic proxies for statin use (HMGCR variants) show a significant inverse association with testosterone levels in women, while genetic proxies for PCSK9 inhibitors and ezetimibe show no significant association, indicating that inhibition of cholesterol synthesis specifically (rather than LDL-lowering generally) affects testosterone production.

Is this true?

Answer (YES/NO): NO